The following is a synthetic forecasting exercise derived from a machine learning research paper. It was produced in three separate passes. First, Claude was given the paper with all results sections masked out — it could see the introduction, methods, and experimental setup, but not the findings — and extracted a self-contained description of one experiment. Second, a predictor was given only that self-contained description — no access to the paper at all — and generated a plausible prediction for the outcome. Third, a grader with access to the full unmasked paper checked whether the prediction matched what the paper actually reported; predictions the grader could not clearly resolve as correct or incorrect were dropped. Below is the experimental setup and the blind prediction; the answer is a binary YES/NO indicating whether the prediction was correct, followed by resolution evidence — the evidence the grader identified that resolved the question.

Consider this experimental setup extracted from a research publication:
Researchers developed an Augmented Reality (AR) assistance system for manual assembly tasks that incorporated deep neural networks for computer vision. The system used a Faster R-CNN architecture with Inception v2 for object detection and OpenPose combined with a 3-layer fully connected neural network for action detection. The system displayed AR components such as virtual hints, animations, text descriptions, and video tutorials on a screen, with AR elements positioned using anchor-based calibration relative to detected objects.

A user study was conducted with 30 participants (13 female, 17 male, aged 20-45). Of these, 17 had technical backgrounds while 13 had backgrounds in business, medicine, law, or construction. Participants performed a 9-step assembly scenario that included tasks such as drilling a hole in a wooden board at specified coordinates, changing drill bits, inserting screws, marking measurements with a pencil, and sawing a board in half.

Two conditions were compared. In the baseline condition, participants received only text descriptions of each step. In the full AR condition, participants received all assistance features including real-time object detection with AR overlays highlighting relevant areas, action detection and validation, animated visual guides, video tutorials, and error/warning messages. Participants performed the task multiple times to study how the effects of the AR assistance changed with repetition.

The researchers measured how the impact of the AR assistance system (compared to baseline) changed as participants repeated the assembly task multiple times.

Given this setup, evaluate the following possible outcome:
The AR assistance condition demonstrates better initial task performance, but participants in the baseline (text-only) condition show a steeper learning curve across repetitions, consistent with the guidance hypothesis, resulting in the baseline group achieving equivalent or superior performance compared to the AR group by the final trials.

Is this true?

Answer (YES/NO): NO